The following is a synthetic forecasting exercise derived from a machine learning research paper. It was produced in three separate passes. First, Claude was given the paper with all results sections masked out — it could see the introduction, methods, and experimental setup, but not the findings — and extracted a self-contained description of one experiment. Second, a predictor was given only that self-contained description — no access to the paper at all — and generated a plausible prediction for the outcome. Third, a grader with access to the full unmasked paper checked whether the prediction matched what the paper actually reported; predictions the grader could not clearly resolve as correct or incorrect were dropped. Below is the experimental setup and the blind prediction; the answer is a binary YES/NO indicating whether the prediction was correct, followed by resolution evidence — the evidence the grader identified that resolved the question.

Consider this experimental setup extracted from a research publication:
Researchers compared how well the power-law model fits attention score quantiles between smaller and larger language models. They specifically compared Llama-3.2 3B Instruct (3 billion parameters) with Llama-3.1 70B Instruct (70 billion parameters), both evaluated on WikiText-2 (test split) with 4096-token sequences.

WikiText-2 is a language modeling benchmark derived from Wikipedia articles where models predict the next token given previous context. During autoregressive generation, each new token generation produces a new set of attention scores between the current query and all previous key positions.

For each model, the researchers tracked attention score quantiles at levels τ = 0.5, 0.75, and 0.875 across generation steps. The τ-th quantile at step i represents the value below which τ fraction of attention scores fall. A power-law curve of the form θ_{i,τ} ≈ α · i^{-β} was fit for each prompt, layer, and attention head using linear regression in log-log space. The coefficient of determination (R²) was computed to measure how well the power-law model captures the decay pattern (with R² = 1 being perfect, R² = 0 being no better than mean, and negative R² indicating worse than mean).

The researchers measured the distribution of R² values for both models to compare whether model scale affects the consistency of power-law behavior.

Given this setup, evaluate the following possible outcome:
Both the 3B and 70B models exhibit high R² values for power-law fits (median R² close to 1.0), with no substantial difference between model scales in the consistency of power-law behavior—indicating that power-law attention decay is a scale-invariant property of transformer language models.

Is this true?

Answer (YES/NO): NO